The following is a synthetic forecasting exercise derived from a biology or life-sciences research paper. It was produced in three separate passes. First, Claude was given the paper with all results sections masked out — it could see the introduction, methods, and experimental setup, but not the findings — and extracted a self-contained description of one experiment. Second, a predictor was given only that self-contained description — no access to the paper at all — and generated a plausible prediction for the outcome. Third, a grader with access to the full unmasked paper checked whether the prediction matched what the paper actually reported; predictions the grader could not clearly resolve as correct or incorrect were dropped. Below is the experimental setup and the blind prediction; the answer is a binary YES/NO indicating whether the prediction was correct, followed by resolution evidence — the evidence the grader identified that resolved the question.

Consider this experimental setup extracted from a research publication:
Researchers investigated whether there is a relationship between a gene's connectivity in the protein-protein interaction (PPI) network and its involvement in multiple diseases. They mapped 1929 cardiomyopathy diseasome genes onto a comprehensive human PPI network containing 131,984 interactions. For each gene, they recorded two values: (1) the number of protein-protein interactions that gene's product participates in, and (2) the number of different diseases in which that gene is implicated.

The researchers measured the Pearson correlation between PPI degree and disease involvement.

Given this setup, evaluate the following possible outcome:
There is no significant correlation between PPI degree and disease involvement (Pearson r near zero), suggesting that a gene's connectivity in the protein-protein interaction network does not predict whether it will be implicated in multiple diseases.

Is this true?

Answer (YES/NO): NO